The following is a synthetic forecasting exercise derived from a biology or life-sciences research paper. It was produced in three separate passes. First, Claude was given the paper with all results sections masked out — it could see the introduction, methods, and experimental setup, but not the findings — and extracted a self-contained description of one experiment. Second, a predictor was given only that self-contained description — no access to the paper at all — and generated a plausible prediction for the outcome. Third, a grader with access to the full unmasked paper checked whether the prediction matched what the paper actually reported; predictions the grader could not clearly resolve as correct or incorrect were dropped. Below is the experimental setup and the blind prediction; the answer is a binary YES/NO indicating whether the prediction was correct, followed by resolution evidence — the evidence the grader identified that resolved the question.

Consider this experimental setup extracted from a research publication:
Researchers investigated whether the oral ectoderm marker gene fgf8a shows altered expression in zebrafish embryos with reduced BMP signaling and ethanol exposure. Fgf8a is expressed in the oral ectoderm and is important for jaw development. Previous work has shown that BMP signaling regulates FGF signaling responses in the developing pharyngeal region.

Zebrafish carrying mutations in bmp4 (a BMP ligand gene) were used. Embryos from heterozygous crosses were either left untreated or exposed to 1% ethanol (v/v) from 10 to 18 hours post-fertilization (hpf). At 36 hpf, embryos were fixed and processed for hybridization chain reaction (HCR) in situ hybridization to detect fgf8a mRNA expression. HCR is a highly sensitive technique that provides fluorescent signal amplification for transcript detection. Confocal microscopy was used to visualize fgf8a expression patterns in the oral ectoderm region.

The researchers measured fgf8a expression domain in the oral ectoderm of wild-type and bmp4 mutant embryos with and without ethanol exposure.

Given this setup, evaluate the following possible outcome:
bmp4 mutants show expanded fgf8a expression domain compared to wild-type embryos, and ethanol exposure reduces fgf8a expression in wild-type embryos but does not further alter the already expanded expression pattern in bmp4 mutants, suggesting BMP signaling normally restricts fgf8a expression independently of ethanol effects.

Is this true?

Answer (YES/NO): NO